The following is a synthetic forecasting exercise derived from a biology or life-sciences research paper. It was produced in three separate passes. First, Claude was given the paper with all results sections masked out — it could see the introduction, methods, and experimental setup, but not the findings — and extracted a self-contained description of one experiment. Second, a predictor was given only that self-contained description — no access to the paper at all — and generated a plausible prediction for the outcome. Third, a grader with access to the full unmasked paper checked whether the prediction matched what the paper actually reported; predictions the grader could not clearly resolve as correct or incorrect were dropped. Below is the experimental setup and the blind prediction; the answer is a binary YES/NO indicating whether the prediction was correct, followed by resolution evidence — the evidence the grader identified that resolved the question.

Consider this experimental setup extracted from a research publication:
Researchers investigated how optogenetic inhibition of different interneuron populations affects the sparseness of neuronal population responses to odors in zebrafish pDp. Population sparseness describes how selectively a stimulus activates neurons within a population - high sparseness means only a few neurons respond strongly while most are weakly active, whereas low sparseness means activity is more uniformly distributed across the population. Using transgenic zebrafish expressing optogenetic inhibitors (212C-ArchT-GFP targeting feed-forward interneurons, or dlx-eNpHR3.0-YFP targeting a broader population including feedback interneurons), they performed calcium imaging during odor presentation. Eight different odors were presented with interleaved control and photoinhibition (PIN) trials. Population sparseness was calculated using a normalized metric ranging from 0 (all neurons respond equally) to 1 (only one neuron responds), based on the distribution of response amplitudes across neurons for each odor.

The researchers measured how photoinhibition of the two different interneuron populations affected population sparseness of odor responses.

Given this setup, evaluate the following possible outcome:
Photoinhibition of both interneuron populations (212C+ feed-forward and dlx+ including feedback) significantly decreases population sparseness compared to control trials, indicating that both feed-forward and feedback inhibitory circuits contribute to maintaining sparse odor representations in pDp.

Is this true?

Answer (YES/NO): YES